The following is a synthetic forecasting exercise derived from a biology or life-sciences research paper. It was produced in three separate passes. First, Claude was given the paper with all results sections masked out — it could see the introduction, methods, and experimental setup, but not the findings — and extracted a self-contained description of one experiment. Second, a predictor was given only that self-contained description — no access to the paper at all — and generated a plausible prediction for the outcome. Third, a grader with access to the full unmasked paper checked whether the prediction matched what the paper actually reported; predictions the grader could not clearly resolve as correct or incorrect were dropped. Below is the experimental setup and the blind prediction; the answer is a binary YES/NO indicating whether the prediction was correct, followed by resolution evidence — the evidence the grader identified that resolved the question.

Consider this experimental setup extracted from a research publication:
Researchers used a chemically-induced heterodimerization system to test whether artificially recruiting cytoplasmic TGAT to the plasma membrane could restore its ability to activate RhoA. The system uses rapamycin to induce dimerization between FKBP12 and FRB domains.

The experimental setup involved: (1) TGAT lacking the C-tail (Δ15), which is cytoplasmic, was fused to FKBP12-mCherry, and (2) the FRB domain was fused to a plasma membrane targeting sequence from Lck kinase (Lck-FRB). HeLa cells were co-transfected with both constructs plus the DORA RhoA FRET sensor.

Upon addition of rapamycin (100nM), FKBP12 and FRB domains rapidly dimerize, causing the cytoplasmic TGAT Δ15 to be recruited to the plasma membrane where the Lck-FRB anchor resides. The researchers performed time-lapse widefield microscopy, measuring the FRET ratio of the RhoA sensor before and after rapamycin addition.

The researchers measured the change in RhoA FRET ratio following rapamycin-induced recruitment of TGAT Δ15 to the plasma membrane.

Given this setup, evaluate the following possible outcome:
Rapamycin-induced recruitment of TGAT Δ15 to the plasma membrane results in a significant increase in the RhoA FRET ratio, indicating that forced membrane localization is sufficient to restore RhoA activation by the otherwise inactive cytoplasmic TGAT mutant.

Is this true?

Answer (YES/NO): YES